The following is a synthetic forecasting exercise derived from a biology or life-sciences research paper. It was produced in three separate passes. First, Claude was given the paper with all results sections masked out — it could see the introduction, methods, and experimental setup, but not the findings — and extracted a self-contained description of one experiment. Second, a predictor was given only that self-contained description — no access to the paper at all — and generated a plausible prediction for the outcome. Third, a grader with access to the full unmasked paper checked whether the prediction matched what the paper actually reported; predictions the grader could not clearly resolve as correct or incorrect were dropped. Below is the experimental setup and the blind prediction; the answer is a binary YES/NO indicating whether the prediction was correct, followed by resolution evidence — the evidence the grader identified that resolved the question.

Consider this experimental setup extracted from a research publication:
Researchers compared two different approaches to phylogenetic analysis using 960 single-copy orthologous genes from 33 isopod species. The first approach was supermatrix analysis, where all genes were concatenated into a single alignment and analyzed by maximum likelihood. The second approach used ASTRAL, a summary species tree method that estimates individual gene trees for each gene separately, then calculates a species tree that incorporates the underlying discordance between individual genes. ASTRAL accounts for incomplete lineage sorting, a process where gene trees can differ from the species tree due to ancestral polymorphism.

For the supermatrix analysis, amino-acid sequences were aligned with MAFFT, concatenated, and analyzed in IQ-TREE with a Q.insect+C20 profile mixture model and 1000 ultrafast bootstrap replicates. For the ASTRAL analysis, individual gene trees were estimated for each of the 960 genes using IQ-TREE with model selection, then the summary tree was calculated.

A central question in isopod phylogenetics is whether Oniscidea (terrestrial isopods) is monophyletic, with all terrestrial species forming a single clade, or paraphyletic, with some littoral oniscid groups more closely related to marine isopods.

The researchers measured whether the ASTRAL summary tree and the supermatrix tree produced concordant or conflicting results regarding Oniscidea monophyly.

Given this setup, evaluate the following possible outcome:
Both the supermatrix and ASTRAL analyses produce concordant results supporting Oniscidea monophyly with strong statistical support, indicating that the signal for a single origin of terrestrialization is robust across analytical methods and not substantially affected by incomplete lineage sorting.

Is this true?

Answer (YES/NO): YES